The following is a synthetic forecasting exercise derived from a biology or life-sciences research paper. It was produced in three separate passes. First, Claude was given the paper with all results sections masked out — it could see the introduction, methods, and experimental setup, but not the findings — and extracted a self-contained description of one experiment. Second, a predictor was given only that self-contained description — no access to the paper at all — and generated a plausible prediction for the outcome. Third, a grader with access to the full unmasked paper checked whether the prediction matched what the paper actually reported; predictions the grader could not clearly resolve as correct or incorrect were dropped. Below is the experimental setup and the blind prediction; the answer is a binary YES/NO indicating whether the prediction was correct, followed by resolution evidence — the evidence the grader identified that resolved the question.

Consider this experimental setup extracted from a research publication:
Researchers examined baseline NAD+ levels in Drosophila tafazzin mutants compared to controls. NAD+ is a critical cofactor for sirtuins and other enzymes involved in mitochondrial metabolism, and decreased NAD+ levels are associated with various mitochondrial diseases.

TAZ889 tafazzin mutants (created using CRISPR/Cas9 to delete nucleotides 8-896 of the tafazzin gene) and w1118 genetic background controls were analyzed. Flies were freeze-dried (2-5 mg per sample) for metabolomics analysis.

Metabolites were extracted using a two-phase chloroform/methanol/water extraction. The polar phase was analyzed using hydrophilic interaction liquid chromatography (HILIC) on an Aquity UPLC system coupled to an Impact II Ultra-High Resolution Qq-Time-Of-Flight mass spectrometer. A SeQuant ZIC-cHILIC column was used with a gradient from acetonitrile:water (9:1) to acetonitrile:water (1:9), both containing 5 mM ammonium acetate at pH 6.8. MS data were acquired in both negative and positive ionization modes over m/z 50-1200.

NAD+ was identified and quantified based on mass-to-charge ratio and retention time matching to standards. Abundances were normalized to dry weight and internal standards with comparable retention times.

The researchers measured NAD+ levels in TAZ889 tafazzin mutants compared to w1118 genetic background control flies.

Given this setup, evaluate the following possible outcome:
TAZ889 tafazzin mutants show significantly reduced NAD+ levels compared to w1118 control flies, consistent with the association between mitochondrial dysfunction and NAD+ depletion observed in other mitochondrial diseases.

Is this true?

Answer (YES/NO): NO